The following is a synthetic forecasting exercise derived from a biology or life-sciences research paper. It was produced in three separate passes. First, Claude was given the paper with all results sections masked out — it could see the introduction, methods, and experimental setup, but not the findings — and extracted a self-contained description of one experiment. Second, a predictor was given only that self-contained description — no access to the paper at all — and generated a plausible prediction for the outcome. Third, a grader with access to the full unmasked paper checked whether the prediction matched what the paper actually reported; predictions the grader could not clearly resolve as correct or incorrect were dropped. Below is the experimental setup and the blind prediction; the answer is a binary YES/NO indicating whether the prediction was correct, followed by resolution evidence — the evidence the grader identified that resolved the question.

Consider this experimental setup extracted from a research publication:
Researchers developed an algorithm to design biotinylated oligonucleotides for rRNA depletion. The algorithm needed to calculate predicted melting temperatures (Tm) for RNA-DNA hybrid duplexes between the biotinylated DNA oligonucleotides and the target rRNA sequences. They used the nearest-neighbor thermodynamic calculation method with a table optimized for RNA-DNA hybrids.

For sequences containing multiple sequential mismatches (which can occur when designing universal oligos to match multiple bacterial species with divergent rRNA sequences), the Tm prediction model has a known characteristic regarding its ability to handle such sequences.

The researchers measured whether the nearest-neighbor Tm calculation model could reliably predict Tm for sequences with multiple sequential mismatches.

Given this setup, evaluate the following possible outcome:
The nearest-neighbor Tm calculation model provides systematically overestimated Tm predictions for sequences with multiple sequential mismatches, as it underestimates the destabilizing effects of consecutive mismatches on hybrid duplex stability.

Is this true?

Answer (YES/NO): NO